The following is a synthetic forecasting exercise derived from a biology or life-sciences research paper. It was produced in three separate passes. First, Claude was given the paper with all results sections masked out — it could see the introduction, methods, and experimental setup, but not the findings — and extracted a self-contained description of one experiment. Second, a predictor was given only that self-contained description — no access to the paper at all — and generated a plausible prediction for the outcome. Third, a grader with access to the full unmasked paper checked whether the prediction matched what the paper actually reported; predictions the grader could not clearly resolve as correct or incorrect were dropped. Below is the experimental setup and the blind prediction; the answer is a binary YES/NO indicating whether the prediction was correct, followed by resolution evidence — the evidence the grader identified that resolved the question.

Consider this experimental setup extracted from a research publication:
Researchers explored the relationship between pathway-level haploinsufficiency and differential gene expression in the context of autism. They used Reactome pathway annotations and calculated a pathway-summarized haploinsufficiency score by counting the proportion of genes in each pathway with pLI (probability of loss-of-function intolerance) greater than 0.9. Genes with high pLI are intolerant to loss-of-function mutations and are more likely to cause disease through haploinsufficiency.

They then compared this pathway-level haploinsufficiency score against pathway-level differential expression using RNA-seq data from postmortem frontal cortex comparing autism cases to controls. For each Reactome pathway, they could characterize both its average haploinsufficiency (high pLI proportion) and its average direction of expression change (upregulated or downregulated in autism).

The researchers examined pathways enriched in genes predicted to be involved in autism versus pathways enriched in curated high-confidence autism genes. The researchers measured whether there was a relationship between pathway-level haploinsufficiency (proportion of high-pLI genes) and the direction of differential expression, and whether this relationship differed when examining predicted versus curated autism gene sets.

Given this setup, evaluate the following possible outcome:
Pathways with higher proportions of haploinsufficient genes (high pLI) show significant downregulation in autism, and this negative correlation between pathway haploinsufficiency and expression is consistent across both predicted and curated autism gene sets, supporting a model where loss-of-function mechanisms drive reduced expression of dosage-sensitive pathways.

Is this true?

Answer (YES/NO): NO